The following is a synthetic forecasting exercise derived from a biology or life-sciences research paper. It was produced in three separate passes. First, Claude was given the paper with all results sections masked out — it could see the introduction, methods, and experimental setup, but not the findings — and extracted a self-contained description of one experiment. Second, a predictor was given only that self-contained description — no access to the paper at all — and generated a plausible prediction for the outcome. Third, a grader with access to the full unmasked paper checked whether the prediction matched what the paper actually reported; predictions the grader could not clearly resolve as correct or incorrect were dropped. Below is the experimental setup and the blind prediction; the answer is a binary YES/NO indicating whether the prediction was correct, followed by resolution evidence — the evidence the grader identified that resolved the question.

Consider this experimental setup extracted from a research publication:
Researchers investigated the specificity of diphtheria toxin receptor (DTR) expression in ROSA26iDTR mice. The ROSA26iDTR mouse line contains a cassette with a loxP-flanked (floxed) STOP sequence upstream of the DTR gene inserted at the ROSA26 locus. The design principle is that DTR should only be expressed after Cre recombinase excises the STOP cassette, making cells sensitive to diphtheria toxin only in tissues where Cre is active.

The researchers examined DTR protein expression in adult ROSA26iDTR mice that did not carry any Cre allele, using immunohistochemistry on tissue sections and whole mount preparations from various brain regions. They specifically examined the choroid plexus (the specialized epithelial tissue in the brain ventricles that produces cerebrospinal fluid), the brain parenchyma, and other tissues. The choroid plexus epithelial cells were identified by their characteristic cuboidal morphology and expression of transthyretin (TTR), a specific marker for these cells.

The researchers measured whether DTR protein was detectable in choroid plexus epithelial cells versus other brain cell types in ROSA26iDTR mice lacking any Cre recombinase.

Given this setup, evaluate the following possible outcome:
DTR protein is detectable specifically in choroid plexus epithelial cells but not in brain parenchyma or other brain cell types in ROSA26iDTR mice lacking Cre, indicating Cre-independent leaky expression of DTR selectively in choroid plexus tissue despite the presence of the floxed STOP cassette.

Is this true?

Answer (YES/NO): YES